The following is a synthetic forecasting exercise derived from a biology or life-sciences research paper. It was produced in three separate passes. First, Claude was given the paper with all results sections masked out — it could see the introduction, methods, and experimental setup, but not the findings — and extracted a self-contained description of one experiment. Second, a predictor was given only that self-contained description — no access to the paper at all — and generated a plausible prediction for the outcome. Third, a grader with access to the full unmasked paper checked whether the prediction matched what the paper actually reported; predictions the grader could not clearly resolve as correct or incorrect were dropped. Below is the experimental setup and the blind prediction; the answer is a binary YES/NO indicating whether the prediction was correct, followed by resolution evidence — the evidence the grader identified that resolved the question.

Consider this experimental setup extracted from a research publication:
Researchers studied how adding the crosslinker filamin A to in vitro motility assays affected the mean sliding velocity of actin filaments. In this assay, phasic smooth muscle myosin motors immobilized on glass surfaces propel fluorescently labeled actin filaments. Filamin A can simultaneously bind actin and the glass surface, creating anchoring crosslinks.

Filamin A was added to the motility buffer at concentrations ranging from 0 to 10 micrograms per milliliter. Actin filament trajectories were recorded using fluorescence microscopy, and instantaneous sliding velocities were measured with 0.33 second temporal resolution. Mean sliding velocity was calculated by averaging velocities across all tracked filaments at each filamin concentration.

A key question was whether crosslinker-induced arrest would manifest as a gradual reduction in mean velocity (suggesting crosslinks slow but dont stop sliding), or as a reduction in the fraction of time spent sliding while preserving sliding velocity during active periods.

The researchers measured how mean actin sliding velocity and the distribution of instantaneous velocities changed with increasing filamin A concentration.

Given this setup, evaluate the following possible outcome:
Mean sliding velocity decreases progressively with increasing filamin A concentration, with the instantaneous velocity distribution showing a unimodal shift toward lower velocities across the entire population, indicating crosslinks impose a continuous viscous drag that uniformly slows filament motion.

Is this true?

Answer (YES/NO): NO